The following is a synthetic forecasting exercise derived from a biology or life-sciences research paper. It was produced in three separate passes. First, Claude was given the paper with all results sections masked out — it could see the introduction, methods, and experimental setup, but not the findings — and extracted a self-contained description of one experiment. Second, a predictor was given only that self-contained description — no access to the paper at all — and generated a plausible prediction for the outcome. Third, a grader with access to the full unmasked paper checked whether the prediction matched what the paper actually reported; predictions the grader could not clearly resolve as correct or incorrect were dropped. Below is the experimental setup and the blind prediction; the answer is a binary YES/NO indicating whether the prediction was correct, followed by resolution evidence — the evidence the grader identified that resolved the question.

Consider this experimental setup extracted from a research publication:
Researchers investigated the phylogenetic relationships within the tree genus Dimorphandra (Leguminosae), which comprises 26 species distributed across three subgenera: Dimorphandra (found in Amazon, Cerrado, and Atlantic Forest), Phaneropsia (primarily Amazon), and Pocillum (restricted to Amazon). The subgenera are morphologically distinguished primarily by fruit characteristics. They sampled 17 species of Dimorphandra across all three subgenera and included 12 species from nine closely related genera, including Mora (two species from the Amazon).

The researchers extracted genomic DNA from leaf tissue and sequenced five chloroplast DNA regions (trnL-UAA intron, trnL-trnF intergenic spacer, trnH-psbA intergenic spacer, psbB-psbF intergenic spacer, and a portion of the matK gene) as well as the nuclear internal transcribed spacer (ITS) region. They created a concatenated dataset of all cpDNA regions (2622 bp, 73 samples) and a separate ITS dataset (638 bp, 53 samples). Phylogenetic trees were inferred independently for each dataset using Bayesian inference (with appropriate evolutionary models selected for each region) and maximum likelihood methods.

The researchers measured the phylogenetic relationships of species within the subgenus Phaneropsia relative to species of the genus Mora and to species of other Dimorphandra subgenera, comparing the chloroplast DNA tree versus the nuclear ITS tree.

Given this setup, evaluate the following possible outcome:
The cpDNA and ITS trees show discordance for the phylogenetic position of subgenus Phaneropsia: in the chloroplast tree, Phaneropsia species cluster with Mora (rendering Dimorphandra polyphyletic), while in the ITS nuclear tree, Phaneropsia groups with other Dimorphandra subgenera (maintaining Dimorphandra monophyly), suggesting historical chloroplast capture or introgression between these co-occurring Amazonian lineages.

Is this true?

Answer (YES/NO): NO